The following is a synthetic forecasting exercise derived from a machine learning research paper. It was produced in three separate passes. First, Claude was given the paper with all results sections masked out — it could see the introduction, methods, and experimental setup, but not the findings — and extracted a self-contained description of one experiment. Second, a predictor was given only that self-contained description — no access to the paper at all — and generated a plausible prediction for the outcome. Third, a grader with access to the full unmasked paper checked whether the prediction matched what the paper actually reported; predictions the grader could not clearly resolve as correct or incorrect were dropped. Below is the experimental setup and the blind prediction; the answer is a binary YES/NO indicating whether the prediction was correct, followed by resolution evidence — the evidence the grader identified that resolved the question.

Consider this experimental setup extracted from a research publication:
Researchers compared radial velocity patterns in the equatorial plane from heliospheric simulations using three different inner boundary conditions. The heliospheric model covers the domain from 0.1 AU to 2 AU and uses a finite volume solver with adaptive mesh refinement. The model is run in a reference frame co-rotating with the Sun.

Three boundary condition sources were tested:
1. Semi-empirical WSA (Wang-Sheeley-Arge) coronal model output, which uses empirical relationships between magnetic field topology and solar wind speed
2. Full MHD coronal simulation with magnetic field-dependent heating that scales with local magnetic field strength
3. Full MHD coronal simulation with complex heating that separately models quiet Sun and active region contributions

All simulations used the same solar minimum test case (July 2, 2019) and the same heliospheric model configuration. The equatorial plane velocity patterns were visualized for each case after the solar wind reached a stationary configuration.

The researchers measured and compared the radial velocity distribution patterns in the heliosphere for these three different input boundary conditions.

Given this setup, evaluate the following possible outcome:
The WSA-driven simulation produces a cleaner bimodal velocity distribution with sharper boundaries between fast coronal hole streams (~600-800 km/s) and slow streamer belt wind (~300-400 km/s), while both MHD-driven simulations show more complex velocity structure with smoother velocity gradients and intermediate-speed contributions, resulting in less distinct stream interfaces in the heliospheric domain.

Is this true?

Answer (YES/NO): NO